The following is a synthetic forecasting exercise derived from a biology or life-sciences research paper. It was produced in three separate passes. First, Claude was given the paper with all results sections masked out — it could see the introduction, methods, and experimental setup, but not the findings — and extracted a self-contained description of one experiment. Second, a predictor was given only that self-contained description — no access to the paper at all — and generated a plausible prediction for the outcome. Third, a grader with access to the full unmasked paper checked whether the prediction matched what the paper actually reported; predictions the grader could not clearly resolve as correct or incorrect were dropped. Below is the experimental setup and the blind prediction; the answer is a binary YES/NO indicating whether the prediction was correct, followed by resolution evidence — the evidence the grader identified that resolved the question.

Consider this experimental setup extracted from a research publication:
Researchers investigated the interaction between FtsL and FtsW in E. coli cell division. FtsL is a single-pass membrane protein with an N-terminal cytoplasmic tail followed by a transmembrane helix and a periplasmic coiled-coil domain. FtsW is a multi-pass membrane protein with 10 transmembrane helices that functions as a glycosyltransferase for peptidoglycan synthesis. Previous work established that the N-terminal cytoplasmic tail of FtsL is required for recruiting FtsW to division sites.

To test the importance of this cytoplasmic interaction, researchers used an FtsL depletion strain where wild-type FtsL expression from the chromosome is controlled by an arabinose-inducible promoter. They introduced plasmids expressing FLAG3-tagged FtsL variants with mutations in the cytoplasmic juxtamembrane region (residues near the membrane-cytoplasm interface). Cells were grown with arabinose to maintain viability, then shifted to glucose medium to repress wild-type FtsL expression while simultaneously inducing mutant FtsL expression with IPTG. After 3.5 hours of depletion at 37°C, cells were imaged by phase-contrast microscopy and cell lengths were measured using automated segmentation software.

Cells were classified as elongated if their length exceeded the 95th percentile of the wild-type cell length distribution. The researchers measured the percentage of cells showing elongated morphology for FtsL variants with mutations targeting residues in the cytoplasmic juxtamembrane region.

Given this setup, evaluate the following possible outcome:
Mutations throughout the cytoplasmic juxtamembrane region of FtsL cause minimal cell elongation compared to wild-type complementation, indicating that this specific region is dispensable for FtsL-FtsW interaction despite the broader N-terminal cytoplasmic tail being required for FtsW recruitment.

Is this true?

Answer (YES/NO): NO